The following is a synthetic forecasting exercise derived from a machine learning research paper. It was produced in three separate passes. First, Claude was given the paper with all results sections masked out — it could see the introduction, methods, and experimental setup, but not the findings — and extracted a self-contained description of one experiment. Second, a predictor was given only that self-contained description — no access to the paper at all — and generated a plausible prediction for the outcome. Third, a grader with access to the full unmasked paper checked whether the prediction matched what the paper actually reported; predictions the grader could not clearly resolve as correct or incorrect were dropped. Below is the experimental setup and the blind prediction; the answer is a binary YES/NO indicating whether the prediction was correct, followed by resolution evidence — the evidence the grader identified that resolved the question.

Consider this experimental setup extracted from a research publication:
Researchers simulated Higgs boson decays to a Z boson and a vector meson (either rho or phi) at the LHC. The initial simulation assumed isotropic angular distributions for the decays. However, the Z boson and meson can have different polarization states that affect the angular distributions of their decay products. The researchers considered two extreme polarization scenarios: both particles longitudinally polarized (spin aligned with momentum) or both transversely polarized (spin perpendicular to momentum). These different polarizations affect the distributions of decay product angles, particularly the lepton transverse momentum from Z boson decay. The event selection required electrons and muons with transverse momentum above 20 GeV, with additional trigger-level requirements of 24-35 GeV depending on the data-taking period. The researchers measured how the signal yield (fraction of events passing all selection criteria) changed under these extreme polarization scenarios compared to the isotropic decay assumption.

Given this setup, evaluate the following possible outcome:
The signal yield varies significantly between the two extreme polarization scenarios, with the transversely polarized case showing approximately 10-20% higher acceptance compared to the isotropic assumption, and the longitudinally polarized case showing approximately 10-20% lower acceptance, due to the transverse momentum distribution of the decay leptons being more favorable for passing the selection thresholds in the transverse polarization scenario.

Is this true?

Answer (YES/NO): NO